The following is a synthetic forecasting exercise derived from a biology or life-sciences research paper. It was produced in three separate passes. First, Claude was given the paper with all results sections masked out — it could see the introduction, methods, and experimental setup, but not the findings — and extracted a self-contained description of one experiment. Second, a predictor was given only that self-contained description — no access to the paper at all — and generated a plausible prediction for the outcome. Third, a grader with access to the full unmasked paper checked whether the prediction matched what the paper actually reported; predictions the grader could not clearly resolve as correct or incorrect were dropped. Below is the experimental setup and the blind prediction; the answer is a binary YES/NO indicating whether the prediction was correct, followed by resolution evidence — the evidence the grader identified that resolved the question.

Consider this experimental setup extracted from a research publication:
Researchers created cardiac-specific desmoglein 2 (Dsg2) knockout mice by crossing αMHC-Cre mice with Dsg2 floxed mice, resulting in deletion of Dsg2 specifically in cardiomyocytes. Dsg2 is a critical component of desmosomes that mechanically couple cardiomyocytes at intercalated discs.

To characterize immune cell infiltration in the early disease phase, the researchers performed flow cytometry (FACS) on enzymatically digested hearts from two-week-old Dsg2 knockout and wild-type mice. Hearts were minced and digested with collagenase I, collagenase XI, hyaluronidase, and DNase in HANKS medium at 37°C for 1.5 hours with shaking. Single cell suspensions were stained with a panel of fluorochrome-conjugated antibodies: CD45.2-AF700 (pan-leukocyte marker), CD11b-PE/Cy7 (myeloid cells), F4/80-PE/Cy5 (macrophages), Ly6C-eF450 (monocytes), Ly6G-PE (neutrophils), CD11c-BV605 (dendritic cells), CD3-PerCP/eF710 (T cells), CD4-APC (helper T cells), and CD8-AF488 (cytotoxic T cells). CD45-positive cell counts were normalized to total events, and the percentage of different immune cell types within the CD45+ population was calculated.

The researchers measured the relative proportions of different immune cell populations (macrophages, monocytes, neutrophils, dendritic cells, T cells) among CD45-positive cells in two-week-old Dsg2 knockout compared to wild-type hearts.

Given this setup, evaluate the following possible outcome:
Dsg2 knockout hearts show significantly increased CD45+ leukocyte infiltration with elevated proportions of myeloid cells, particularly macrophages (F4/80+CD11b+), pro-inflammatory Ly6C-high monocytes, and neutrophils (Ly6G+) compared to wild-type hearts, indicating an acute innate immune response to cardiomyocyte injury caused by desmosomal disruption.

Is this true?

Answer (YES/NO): NO